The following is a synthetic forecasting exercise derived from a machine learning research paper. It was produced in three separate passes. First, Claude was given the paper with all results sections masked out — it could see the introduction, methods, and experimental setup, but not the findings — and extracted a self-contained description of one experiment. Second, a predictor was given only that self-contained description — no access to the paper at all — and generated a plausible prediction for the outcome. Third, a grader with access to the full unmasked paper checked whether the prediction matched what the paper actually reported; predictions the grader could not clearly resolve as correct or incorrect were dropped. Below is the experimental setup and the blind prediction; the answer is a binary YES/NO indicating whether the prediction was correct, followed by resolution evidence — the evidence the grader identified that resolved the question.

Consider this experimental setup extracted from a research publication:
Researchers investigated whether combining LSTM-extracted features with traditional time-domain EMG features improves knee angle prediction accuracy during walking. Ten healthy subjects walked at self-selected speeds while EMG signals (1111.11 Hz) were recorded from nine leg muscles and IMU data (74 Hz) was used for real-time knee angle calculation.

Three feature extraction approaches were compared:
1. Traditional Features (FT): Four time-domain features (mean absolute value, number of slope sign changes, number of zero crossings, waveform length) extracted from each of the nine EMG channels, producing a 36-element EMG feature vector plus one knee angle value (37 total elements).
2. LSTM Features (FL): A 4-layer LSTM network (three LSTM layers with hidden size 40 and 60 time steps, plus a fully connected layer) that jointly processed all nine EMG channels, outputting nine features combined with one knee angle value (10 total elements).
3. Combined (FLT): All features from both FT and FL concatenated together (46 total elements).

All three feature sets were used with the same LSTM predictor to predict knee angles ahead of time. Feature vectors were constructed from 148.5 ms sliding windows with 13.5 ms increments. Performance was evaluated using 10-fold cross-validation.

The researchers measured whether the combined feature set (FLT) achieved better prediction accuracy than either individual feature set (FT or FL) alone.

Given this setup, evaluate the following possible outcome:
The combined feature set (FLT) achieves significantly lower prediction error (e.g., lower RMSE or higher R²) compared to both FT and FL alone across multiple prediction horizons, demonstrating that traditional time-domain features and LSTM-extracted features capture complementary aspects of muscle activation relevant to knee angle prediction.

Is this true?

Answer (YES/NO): NO